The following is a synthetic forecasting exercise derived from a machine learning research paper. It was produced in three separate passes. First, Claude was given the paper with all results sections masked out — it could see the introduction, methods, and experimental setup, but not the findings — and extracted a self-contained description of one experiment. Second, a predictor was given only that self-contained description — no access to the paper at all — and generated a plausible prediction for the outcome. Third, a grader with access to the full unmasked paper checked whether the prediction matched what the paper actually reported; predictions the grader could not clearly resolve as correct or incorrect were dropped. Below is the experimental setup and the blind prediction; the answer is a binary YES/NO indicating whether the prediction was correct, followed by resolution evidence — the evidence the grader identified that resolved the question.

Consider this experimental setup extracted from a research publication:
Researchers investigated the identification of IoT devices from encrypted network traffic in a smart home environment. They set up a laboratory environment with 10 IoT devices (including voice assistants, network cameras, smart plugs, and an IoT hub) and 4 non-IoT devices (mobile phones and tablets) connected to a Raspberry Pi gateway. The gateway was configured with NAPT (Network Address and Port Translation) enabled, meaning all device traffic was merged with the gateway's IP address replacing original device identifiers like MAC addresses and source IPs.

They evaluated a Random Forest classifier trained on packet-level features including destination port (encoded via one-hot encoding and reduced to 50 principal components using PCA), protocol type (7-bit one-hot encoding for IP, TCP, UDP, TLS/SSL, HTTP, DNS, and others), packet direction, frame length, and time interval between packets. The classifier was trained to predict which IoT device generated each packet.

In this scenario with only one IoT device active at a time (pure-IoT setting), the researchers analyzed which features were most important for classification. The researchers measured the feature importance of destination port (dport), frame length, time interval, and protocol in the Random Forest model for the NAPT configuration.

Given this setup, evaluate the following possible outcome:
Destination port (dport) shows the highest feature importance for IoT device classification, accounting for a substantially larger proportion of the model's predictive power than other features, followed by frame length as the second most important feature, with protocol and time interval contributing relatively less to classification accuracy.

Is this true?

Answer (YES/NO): YES